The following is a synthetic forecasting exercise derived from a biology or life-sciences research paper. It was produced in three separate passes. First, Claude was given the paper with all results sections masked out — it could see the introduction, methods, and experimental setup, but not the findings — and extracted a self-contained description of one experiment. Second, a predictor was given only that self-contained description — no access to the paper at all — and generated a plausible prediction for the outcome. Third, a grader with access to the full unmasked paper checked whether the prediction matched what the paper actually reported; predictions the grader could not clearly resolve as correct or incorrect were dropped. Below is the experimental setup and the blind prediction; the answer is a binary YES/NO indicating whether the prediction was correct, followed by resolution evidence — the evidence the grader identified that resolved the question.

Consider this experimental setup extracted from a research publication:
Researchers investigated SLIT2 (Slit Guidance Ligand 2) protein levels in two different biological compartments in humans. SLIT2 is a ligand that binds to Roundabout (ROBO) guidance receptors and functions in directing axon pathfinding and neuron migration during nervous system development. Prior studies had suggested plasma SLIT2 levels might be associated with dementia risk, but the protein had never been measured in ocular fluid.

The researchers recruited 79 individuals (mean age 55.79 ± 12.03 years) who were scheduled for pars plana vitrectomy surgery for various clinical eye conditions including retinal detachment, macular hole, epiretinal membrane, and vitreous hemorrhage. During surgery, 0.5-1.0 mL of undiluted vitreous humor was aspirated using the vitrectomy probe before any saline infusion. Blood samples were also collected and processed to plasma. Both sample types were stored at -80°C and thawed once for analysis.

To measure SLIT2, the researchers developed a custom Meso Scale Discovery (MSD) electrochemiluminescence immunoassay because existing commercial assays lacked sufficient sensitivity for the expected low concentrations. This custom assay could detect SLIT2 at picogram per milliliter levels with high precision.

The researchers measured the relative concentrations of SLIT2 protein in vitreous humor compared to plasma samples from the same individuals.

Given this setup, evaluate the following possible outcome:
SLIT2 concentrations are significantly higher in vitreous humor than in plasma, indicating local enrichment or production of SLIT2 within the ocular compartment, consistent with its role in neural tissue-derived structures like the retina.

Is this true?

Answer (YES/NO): YES